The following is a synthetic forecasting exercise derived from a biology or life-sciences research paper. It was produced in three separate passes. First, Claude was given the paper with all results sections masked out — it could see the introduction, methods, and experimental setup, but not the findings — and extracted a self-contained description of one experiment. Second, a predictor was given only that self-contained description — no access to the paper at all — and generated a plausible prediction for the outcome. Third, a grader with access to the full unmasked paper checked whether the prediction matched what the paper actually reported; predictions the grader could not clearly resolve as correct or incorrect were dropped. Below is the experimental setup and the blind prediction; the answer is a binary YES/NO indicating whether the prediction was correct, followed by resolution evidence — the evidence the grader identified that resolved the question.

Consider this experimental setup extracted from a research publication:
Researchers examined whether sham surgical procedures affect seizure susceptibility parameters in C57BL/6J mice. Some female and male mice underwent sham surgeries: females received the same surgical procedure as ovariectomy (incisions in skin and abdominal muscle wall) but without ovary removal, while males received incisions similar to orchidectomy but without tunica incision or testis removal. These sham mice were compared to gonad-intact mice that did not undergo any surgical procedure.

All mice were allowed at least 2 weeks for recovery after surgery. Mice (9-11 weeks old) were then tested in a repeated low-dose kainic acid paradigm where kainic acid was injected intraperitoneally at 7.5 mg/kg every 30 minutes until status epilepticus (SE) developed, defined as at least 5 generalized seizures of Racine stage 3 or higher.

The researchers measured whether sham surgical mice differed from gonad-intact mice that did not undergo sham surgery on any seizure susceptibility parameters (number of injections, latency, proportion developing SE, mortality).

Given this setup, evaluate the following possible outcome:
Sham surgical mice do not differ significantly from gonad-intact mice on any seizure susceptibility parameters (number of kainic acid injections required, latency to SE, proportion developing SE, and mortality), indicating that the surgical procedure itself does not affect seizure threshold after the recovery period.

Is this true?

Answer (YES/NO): YES